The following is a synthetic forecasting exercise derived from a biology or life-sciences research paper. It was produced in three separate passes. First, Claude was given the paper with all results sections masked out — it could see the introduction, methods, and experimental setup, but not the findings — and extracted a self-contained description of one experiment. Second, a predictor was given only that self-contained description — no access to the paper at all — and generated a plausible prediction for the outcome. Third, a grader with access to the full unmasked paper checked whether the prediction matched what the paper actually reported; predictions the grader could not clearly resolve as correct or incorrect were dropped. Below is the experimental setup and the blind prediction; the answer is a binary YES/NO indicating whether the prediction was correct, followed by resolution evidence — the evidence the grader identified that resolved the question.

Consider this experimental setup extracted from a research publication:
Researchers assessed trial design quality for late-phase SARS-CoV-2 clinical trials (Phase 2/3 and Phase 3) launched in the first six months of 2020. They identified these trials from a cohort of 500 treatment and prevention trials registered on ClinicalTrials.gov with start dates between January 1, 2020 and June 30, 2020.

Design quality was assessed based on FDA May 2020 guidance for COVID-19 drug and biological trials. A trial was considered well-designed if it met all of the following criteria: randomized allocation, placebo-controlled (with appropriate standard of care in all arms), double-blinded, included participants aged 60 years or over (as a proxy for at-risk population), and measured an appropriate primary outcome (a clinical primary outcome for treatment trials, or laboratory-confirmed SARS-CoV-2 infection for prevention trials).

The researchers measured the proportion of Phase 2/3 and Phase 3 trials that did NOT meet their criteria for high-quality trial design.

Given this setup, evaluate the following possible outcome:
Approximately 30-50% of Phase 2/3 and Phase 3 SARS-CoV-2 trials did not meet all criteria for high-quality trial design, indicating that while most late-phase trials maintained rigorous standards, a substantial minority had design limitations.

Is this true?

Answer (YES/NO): NO